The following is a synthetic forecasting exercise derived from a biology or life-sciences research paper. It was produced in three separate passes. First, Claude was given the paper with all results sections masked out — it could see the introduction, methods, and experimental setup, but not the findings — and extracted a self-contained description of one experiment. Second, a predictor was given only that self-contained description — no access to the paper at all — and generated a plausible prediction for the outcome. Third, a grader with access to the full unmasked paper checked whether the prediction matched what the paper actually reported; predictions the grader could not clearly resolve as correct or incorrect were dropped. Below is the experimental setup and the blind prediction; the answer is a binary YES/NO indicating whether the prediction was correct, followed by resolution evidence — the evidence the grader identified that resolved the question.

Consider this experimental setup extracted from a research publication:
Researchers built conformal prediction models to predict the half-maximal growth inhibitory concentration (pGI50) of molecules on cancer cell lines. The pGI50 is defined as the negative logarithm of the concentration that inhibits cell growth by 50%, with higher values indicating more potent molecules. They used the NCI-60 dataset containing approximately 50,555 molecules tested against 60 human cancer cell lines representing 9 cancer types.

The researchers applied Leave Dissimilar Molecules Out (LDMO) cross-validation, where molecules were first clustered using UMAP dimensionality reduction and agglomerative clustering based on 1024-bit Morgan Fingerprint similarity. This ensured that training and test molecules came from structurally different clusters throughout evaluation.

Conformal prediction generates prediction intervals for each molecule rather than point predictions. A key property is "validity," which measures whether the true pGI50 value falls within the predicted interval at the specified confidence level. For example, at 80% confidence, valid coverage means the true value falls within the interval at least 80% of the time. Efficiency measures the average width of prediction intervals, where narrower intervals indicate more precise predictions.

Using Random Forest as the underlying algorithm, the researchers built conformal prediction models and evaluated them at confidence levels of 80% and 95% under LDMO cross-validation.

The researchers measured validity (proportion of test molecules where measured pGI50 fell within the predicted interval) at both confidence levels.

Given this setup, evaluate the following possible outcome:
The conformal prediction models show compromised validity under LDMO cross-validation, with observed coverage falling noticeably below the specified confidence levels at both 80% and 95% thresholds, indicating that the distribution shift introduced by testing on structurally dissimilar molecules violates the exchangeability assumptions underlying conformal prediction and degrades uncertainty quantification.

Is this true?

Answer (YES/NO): NO